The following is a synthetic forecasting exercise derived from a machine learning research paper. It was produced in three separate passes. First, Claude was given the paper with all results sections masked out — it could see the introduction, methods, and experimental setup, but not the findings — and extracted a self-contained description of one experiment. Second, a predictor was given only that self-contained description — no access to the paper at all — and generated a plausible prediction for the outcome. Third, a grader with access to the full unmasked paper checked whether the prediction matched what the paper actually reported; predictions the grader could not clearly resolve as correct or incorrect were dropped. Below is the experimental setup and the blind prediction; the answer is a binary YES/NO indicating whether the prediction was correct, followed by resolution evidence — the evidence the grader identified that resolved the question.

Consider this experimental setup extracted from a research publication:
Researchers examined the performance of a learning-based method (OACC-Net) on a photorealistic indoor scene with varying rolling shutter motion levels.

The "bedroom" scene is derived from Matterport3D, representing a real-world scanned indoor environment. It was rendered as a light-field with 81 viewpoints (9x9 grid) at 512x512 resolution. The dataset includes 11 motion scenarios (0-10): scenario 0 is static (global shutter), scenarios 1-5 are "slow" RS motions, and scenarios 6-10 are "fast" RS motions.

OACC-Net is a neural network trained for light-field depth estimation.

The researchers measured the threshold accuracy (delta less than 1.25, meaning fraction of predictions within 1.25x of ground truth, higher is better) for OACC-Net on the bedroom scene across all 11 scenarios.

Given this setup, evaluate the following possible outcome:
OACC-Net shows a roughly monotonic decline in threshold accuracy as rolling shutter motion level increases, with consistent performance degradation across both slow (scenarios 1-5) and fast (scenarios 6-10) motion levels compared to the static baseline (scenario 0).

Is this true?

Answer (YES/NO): NO